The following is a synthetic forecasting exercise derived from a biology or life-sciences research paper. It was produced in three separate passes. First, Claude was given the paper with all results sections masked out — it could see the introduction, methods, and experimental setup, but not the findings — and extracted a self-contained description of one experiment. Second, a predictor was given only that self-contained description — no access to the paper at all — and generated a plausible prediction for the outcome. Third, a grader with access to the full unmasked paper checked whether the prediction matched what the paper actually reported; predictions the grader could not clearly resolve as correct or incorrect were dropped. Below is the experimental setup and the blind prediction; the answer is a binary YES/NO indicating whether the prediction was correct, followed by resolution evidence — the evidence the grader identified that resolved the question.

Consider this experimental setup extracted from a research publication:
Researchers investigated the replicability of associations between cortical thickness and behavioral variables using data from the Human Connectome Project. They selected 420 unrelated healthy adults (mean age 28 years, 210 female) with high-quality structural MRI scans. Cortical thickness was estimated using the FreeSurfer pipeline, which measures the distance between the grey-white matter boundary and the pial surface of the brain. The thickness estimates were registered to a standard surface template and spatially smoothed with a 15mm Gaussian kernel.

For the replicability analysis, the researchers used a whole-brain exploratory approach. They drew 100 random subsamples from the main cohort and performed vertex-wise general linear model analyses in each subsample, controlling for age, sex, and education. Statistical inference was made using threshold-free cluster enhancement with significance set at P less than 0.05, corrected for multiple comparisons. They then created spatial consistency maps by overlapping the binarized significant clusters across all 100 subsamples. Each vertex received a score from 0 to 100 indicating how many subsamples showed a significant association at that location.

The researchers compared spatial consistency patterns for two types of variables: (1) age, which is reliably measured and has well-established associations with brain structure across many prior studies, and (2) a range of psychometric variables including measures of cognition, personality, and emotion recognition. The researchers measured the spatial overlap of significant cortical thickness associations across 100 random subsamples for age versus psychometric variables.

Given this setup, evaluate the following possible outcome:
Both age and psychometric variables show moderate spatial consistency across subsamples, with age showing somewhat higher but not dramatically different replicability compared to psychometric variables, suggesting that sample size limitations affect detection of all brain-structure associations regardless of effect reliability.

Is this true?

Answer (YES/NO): NO